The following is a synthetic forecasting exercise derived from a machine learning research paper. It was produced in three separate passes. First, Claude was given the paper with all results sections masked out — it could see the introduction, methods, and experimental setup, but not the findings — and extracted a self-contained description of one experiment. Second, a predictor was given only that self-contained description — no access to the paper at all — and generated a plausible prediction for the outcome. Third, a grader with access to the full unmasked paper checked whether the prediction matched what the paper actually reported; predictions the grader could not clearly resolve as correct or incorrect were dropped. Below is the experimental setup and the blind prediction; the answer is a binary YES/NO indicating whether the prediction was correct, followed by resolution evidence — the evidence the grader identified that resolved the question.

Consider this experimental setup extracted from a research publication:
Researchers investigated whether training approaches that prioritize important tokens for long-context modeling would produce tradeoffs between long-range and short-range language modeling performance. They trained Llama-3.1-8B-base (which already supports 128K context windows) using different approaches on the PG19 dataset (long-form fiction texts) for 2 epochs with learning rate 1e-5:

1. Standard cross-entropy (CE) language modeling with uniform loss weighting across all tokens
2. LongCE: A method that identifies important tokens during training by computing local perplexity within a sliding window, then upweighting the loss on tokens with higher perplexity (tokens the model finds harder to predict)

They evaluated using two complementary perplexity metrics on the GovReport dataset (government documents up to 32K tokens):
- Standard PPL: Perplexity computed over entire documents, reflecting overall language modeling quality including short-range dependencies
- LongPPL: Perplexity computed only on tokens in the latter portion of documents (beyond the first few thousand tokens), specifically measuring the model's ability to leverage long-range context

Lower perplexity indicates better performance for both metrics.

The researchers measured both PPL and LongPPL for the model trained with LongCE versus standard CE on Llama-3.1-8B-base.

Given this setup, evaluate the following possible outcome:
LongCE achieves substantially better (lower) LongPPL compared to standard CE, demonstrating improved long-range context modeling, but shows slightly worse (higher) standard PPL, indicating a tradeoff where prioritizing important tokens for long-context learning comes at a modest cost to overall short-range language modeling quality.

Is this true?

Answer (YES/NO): NO